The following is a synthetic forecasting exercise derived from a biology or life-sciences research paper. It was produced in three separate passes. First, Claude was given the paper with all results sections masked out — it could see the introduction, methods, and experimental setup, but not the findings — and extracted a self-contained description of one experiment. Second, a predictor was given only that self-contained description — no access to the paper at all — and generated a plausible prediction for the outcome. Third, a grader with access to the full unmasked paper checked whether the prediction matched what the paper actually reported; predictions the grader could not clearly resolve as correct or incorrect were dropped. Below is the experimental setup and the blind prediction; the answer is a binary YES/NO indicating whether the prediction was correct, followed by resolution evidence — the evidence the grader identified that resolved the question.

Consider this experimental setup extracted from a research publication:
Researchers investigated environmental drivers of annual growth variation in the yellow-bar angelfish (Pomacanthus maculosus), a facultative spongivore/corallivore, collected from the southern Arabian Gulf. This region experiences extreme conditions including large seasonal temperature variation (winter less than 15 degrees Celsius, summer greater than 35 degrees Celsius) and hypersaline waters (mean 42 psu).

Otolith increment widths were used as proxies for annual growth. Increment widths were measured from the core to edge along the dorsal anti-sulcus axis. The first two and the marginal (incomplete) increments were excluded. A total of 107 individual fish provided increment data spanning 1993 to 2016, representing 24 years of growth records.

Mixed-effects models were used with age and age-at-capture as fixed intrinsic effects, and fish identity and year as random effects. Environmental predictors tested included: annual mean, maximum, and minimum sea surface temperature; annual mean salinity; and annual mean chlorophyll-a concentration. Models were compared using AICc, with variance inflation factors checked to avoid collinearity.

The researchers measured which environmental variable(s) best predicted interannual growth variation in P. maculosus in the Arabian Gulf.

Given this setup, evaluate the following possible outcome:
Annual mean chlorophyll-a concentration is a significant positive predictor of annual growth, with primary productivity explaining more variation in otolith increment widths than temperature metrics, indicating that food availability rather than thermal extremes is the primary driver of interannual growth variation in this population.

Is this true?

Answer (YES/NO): NO